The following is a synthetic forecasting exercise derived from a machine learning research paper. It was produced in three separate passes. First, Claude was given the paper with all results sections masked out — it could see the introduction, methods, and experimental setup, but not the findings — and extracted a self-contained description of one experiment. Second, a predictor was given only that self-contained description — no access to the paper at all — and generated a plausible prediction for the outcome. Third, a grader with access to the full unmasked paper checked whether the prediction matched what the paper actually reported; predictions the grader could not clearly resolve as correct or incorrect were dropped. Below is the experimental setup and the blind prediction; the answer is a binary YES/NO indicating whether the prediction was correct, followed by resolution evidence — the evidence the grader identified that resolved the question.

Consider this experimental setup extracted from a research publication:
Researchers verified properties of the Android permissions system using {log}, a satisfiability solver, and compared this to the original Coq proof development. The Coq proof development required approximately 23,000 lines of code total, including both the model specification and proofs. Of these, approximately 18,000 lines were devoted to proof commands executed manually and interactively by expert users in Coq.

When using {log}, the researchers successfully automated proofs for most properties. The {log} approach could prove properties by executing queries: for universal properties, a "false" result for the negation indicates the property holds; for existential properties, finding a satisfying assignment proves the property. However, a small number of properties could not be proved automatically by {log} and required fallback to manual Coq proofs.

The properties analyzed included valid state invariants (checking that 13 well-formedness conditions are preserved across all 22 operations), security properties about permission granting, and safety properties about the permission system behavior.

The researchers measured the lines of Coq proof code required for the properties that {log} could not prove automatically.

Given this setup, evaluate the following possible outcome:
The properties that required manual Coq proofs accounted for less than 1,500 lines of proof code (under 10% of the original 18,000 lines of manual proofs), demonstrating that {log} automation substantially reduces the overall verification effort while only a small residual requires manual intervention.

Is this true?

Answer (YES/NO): YES